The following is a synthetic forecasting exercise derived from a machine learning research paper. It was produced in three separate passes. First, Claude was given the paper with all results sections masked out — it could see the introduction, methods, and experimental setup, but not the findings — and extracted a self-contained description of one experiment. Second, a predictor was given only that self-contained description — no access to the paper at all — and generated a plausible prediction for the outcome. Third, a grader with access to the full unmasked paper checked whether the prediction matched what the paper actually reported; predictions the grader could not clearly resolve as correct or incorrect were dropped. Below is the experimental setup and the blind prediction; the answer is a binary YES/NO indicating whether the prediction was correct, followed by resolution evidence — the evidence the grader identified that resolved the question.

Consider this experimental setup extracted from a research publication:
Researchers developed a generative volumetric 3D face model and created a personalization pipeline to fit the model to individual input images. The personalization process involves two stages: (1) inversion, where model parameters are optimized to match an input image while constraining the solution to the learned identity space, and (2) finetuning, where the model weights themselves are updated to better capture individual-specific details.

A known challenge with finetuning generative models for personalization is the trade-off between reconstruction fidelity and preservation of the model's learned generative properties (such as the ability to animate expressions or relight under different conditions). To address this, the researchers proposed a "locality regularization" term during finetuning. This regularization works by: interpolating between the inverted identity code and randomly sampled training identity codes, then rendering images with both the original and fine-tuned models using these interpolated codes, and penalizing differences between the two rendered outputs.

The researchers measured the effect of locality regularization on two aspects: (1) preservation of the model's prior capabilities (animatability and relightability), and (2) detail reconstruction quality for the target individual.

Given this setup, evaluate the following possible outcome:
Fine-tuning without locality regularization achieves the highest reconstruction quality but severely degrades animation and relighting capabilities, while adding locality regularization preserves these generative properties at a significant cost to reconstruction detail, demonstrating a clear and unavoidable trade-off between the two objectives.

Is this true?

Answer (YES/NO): NO